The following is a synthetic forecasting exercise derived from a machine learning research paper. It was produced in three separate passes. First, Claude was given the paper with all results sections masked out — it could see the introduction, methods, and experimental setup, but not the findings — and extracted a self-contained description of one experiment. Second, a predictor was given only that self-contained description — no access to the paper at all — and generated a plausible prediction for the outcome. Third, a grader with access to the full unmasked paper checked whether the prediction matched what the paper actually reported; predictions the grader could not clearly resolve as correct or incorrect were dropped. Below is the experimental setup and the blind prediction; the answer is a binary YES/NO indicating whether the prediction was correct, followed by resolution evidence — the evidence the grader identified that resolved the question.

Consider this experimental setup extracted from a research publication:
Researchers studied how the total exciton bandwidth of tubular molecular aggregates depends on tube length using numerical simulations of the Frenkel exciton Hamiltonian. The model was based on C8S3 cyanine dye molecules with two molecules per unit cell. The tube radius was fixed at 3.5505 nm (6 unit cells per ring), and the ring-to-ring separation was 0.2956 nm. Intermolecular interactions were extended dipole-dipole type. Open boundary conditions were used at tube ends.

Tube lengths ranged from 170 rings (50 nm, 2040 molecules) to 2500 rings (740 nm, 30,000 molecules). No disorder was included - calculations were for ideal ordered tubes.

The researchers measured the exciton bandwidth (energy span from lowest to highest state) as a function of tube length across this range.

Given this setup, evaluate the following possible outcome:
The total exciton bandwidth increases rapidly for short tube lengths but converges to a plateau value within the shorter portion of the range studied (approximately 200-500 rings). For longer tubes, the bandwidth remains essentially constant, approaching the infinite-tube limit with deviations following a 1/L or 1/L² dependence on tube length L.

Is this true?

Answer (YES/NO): NO